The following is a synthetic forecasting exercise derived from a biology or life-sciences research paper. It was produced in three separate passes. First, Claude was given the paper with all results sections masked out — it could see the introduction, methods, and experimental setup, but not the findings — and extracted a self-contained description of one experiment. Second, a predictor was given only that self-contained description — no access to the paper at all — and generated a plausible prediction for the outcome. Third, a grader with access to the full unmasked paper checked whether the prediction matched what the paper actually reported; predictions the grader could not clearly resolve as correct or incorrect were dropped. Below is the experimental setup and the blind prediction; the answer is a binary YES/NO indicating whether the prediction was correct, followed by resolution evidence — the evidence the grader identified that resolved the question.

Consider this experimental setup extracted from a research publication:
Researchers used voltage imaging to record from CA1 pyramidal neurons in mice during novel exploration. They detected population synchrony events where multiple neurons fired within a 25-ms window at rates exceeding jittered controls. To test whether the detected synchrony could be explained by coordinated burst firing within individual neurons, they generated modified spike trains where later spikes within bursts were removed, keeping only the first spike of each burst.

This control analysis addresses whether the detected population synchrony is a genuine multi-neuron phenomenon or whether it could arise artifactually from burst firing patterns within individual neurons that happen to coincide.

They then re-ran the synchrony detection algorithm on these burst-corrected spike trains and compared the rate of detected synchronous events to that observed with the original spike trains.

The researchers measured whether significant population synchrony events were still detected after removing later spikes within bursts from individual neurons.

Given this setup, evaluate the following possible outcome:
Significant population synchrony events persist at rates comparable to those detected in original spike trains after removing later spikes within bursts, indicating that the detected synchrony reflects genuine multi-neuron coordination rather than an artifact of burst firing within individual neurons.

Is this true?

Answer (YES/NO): YES